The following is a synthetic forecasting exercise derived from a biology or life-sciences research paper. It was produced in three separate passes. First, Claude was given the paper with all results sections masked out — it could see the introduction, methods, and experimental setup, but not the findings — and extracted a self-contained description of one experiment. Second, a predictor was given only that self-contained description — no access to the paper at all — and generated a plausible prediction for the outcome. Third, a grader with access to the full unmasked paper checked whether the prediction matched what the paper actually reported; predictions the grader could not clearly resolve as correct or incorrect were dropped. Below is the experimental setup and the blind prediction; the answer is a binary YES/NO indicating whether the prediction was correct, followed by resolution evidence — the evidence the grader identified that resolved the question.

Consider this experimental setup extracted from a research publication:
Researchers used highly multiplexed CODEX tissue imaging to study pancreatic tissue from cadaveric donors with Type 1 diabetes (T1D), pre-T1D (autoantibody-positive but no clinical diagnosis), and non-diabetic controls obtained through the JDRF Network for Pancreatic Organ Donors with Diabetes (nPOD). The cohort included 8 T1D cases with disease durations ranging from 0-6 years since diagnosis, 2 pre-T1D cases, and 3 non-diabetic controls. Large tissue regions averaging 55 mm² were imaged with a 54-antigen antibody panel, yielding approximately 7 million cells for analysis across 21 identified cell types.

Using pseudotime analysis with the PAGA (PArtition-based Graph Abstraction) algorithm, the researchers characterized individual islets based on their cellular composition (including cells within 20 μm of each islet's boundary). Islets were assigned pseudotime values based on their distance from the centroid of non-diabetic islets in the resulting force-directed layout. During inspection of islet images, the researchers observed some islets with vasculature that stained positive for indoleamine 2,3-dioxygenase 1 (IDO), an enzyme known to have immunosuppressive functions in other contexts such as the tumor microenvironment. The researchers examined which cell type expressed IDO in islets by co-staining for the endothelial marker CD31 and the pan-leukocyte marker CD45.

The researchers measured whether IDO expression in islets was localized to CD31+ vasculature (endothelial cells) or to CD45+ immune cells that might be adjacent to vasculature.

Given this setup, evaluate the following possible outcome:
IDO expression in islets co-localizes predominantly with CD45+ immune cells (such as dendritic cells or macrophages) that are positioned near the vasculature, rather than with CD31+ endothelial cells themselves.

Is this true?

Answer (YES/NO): NO